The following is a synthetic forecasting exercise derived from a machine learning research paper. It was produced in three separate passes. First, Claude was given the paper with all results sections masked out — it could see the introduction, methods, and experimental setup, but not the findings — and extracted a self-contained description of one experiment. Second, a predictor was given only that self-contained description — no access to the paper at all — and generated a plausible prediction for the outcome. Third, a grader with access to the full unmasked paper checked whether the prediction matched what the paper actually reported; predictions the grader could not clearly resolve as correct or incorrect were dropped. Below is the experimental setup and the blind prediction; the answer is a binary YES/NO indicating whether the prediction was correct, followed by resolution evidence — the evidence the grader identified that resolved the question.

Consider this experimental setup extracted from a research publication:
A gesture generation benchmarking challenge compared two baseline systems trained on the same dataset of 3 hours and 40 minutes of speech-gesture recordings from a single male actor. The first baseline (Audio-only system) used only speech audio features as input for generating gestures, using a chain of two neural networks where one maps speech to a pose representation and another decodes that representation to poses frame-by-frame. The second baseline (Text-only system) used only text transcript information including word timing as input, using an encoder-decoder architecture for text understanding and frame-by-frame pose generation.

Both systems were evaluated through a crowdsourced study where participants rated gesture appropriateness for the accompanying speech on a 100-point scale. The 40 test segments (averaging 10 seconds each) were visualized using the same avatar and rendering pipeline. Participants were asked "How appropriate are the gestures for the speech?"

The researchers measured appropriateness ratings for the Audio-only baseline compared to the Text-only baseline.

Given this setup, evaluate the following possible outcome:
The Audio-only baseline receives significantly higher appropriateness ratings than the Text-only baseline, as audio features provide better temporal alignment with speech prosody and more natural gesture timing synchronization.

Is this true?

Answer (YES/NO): NO